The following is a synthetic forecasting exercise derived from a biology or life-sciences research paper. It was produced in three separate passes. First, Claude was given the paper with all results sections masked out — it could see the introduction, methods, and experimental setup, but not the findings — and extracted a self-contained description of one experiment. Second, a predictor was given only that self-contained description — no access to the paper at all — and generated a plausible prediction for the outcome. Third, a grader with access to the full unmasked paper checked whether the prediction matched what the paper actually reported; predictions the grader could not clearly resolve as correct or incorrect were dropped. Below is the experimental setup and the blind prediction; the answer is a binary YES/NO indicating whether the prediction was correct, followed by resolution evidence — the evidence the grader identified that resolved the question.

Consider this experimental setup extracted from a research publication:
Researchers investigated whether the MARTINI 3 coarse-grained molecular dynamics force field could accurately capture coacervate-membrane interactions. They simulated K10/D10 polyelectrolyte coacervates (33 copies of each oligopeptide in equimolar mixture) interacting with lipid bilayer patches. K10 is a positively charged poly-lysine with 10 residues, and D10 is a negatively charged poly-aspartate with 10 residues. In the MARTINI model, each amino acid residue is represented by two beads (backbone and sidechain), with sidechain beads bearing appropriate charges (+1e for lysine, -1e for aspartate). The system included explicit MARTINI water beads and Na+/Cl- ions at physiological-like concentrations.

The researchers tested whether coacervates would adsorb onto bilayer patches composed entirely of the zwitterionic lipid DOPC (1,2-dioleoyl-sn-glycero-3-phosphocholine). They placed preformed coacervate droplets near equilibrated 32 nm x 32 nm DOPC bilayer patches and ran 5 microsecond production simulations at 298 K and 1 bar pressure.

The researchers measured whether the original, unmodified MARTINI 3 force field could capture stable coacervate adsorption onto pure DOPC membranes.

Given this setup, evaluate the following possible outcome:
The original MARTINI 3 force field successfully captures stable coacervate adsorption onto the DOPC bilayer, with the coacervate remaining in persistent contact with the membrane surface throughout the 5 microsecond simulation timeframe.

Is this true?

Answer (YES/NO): NO